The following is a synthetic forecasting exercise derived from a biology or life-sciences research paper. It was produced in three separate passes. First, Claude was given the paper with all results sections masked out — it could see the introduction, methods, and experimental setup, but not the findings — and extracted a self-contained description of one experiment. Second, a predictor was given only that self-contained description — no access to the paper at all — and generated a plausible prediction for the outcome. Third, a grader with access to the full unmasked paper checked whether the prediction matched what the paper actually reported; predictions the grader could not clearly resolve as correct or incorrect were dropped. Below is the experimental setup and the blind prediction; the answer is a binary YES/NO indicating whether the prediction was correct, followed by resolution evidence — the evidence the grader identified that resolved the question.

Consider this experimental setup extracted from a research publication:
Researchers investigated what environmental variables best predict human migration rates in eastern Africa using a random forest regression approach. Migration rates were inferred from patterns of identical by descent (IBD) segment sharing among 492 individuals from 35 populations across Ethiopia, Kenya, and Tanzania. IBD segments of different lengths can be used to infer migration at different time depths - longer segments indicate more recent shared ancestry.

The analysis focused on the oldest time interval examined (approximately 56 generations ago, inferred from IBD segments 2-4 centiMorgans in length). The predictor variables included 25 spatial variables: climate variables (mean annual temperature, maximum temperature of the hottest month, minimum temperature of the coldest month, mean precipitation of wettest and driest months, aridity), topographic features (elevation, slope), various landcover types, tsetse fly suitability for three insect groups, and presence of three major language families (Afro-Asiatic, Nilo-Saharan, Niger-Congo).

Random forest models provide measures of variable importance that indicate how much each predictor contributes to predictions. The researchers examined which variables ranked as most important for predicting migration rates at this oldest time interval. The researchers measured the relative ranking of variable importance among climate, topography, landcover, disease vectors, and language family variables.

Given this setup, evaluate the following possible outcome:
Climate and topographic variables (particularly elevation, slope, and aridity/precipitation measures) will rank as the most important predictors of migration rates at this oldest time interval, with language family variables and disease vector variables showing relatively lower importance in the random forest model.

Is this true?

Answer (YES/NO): NO